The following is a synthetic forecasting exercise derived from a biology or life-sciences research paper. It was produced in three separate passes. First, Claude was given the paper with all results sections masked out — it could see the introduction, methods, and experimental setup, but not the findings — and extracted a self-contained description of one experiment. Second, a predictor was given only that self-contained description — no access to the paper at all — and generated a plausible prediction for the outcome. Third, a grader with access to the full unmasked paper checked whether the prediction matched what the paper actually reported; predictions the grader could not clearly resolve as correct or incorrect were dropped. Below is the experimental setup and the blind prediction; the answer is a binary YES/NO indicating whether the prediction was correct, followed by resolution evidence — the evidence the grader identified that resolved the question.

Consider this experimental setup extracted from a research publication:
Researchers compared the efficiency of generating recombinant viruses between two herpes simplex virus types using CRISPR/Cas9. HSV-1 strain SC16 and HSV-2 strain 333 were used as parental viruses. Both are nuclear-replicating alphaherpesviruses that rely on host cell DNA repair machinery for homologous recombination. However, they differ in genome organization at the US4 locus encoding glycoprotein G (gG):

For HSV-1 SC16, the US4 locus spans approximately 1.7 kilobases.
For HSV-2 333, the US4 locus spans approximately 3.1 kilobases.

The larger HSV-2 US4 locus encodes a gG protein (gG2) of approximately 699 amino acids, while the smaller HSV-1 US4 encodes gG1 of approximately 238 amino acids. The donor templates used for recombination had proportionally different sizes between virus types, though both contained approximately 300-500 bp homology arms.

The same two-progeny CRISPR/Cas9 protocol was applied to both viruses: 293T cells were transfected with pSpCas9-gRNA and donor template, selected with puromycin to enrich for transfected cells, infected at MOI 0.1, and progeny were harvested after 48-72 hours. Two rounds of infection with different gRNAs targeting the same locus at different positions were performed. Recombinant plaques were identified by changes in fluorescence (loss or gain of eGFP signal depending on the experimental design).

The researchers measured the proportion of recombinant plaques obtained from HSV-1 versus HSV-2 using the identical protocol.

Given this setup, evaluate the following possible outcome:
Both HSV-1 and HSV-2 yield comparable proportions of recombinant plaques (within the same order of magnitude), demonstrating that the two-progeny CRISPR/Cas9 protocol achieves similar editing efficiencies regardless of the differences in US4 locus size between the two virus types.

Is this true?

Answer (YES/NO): YES